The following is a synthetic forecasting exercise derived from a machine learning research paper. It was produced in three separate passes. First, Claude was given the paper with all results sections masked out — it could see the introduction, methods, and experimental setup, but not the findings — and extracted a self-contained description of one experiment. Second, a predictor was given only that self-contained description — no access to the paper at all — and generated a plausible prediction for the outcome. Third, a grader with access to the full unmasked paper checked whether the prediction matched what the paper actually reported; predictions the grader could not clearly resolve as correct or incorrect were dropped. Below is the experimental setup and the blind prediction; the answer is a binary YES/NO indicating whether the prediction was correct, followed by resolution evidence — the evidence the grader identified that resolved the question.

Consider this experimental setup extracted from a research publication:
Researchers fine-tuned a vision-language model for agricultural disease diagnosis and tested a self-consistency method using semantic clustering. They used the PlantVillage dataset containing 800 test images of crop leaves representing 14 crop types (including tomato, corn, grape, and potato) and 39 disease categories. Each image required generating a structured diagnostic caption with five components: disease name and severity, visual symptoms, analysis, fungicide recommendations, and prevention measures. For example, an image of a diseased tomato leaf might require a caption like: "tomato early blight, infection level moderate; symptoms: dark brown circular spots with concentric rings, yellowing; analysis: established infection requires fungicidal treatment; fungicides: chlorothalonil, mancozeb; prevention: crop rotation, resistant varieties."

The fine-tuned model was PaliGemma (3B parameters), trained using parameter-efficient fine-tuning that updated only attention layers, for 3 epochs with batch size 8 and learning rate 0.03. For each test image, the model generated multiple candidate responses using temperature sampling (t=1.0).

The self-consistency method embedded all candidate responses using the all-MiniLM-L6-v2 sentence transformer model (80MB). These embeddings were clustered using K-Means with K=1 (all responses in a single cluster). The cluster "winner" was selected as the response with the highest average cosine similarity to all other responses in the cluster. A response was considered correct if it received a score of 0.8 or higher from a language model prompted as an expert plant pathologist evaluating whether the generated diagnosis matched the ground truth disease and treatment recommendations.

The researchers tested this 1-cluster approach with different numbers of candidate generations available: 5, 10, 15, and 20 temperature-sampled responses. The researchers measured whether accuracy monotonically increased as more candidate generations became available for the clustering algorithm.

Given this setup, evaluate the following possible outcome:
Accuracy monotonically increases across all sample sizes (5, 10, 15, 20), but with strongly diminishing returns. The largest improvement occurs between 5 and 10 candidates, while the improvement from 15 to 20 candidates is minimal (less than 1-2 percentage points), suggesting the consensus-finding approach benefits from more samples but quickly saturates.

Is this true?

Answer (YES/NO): NO